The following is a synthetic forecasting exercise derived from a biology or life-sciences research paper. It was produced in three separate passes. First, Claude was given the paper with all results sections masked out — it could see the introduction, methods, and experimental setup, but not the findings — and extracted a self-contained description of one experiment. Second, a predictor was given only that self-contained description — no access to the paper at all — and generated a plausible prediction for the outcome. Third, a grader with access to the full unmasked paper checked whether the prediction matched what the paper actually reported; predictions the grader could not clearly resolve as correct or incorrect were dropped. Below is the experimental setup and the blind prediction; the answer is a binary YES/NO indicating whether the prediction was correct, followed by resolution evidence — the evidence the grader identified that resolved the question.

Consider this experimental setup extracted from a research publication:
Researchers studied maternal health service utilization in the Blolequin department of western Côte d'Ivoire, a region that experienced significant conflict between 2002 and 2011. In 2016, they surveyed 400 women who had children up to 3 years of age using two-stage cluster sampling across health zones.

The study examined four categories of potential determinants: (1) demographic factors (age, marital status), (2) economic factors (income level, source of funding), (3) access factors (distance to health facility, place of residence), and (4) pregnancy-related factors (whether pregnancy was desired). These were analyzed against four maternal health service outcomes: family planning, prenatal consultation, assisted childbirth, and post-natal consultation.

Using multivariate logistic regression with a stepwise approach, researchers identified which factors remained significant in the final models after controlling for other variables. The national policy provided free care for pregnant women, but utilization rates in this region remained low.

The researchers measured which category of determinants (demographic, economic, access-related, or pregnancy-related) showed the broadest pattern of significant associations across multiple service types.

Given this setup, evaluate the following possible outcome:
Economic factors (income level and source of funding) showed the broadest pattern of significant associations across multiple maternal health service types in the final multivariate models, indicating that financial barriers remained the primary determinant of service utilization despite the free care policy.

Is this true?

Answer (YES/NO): YES